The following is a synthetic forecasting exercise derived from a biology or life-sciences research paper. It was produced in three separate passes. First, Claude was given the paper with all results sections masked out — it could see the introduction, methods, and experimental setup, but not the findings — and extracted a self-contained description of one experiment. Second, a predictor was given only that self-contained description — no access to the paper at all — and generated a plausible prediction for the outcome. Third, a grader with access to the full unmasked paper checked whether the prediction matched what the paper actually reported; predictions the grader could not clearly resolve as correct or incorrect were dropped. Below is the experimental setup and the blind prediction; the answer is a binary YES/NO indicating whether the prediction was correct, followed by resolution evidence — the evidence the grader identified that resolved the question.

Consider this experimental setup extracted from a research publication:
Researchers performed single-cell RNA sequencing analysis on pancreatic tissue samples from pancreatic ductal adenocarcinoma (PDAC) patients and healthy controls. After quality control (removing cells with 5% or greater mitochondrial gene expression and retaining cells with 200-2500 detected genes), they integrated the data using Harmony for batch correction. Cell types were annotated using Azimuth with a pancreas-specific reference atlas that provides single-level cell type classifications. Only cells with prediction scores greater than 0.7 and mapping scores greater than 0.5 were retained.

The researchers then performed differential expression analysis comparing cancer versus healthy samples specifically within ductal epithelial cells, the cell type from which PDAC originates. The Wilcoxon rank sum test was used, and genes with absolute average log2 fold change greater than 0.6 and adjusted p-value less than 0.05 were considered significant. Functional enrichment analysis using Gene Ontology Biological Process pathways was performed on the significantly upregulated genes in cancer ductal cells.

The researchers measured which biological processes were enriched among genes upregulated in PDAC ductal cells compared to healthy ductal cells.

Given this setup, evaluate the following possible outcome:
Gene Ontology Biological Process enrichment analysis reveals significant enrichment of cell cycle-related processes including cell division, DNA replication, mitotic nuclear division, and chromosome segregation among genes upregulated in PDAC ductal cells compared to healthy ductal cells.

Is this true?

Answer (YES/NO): NO